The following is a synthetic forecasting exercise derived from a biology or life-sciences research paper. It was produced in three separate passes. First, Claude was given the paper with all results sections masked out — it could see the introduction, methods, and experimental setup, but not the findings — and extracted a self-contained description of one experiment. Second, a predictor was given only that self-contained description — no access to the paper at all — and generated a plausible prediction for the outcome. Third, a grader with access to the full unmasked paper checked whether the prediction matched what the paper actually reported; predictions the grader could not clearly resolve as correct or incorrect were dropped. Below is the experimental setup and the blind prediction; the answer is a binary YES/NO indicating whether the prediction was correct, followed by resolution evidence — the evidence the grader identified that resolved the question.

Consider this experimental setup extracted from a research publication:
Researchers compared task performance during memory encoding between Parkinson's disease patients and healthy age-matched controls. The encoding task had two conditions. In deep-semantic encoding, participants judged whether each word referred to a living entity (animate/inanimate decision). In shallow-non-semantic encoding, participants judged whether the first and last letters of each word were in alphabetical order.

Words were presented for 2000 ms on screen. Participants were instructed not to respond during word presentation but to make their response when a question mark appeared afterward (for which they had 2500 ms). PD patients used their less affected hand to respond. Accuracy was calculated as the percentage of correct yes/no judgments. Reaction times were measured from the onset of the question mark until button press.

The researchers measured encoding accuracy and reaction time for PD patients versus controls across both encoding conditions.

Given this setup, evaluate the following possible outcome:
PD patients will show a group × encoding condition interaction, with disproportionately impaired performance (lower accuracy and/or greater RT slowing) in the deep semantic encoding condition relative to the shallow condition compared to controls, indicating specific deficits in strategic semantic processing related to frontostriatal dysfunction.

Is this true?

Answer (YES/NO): NO